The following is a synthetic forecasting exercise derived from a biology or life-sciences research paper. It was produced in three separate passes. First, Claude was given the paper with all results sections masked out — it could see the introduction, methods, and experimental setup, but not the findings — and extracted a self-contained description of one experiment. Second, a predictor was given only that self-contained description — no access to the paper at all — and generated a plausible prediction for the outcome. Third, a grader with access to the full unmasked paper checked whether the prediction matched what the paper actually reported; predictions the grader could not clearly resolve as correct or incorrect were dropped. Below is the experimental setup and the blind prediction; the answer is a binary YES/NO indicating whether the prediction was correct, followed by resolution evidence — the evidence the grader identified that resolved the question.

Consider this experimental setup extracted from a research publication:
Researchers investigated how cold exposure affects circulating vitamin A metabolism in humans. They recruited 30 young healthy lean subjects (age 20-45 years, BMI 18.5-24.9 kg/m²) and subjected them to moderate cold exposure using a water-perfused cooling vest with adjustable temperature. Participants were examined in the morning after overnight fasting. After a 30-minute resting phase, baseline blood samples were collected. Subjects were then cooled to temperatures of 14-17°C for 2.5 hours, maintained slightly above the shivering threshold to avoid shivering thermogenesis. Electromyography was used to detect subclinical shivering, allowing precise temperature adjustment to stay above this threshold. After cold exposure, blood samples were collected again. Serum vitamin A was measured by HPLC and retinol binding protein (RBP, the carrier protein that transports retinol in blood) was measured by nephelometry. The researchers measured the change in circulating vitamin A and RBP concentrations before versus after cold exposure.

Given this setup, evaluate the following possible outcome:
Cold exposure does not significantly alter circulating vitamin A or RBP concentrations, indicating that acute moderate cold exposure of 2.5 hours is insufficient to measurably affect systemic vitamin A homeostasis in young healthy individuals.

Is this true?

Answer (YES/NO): NO